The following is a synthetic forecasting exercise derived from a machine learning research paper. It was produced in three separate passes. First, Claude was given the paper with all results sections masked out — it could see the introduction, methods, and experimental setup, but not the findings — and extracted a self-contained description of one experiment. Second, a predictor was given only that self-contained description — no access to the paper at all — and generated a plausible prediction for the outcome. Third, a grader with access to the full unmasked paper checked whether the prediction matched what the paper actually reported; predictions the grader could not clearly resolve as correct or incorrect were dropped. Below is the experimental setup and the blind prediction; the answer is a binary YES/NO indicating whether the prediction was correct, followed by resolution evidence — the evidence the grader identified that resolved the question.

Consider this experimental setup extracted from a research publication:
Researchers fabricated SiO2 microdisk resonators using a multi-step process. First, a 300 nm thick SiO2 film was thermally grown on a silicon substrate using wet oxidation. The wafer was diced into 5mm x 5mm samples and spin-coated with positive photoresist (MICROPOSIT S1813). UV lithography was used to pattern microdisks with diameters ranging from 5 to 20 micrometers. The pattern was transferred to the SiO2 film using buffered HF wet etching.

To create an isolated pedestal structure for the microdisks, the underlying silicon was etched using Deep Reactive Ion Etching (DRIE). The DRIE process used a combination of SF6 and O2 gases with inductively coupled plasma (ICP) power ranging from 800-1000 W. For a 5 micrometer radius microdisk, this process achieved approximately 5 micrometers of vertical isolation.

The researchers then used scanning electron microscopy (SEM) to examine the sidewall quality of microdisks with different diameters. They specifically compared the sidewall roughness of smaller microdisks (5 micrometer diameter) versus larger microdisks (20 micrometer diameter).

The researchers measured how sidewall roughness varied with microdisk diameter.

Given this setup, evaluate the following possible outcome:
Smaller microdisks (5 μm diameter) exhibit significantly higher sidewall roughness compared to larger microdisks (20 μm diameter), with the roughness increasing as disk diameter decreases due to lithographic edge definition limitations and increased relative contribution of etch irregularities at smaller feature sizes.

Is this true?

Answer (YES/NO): YES